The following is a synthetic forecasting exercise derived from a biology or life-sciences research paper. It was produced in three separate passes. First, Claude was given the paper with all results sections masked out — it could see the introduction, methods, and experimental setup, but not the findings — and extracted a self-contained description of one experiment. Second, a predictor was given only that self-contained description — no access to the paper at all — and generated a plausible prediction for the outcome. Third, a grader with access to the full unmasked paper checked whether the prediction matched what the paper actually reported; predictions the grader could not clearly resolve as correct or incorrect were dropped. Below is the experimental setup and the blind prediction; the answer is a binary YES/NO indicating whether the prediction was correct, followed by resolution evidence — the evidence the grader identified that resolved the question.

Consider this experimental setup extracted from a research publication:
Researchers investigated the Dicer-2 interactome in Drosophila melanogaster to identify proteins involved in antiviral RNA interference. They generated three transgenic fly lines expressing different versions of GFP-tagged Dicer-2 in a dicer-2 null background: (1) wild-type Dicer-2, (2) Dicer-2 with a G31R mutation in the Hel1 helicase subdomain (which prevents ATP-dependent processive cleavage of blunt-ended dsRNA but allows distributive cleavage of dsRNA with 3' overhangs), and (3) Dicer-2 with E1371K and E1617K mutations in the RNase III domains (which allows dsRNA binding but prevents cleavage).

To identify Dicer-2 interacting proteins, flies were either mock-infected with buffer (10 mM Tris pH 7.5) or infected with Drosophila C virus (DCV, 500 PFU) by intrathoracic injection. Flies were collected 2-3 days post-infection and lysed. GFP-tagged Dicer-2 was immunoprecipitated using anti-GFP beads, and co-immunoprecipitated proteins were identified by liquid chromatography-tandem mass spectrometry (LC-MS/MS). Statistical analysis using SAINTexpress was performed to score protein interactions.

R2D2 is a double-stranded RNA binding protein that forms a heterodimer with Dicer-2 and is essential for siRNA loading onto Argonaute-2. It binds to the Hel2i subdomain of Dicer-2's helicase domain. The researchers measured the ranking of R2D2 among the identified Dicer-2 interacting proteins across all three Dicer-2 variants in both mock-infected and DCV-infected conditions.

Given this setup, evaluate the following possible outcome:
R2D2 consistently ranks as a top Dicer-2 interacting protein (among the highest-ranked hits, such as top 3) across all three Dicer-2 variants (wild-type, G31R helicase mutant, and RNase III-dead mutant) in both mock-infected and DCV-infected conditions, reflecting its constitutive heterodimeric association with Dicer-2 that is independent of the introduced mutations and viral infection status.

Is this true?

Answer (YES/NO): YES